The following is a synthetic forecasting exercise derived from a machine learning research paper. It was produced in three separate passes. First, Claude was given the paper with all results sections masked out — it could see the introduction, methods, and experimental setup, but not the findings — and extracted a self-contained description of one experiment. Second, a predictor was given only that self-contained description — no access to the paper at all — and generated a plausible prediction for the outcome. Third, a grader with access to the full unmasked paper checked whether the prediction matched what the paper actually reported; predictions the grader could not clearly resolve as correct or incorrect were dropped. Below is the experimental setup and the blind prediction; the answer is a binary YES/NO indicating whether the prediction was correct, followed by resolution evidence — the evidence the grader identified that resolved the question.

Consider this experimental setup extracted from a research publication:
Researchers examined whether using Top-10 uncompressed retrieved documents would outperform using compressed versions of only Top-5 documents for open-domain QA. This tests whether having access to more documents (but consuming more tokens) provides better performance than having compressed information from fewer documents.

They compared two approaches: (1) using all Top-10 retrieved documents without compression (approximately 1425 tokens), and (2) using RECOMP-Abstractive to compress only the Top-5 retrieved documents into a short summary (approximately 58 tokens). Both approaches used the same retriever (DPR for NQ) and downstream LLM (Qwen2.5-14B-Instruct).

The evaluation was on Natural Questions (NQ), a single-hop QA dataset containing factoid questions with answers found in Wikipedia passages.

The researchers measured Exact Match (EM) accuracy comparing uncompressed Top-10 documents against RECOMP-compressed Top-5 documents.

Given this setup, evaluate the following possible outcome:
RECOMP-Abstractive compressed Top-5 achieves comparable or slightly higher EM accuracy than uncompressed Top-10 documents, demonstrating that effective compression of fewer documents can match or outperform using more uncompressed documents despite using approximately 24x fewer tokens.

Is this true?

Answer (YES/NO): NO